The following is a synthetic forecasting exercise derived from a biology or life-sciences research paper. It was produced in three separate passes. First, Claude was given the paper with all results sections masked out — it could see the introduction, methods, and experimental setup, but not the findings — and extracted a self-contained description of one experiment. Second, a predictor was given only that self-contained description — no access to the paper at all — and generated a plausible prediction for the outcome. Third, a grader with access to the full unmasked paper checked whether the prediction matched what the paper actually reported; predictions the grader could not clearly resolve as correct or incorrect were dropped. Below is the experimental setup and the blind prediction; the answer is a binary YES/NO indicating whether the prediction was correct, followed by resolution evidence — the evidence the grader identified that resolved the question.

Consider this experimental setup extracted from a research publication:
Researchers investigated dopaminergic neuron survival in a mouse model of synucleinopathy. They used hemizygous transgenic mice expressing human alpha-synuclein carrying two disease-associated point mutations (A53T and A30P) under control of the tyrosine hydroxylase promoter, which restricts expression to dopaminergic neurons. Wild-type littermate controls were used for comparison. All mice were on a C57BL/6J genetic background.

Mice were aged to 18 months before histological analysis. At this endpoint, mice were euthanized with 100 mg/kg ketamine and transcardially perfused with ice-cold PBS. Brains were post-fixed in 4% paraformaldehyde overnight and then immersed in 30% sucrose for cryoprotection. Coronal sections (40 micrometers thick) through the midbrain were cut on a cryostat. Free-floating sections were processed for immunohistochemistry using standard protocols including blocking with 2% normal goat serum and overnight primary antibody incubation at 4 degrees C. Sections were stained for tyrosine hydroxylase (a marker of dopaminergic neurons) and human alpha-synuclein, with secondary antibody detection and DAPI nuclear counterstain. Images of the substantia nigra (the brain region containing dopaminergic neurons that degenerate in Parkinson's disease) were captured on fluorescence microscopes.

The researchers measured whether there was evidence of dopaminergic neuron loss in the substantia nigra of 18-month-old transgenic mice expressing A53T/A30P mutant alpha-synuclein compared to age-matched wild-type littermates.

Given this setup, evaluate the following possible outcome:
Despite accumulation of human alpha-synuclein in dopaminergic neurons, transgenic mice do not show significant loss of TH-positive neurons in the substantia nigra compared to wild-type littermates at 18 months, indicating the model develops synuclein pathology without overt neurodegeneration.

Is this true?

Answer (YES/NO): YES